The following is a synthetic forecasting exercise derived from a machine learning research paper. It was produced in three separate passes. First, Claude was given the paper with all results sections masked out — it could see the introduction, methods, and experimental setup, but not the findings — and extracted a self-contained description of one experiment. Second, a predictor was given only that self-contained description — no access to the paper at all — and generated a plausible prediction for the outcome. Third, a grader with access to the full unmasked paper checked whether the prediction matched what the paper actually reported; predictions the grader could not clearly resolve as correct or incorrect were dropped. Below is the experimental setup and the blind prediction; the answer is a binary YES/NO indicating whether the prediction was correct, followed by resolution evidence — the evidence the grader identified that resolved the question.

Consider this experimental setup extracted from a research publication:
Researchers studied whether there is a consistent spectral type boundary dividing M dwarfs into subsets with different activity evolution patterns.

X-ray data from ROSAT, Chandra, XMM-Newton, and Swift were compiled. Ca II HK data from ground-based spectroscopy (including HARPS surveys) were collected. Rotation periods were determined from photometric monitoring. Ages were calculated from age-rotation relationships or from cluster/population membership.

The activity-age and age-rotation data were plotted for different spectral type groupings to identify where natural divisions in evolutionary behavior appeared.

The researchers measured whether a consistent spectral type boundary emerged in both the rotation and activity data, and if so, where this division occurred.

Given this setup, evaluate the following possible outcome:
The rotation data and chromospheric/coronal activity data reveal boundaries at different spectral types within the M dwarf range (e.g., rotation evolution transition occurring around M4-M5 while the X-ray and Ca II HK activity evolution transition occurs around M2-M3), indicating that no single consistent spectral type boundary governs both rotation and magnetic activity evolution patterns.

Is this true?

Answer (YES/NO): NO